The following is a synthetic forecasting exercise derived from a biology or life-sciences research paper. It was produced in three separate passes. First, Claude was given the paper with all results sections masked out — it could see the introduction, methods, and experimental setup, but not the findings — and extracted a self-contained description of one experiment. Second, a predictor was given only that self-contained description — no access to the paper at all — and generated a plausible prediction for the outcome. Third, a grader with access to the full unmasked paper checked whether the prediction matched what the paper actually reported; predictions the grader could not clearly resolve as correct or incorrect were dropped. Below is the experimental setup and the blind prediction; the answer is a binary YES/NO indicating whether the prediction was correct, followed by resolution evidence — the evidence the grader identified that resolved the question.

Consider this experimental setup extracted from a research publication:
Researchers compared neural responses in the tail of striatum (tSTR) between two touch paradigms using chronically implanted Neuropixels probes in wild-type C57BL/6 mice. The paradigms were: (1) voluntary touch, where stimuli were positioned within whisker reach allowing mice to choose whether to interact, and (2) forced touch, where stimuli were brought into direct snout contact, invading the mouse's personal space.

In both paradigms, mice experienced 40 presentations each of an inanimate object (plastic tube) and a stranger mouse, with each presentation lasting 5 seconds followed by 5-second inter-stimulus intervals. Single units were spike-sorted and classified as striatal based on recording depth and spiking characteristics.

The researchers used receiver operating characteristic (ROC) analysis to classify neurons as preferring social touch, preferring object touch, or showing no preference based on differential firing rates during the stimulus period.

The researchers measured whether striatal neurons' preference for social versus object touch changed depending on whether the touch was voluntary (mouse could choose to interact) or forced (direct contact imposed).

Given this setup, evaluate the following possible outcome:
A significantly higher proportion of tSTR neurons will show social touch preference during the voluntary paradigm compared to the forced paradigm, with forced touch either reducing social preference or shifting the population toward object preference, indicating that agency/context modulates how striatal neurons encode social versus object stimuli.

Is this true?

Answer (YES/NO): YES